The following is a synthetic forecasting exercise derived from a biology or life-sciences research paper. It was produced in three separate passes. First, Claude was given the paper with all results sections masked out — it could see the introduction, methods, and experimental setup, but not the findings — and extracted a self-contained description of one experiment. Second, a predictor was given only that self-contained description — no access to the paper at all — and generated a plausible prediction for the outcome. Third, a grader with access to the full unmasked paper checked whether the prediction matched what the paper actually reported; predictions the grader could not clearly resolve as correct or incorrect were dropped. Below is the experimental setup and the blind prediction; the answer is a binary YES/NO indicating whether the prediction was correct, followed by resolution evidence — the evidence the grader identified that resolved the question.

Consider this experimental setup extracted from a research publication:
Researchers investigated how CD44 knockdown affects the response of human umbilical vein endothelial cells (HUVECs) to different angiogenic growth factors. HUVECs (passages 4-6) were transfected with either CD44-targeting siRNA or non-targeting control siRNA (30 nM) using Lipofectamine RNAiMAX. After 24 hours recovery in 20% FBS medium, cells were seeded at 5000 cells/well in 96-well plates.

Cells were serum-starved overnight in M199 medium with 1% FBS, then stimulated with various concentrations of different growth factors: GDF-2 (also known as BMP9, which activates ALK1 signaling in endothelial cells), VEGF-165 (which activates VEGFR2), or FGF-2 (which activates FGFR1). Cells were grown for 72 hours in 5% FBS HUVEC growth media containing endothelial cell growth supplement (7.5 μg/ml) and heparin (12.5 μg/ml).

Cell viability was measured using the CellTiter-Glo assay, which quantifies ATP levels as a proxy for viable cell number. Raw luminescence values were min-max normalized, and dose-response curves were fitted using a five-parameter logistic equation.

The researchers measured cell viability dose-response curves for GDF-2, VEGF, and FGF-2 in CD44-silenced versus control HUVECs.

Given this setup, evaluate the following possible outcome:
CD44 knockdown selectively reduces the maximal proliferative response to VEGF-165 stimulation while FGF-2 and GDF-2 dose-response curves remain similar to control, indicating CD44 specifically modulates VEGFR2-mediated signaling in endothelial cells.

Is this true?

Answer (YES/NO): NO